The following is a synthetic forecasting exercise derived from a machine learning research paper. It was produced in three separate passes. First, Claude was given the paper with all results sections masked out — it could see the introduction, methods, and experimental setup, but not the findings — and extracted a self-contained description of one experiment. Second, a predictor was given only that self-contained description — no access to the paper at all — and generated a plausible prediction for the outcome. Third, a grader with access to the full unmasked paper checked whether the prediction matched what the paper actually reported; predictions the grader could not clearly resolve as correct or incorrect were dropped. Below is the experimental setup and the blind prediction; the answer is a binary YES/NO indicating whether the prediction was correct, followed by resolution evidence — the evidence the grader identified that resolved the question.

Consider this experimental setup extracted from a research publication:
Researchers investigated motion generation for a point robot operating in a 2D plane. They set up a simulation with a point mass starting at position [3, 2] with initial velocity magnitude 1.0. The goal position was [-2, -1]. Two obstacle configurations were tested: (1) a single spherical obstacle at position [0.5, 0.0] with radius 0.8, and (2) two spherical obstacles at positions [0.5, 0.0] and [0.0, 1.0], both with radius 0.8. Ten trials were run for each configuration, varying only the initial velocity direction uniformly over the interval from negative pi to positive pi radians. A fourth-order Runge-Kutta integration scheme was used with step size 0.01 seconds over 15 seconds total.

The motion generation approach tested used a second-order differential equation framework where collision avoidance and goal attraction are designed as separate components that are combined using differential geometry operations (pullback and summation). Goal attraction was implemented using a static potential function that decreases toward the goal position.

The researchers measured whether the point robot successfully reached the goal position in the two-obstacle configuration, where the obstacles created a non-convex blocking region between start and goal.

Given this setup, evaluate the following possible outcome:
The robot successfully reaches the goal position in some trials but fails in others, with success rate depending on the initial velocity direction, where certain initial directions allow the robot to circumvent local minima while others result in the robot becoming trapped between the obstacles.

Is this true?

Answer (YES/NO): NO